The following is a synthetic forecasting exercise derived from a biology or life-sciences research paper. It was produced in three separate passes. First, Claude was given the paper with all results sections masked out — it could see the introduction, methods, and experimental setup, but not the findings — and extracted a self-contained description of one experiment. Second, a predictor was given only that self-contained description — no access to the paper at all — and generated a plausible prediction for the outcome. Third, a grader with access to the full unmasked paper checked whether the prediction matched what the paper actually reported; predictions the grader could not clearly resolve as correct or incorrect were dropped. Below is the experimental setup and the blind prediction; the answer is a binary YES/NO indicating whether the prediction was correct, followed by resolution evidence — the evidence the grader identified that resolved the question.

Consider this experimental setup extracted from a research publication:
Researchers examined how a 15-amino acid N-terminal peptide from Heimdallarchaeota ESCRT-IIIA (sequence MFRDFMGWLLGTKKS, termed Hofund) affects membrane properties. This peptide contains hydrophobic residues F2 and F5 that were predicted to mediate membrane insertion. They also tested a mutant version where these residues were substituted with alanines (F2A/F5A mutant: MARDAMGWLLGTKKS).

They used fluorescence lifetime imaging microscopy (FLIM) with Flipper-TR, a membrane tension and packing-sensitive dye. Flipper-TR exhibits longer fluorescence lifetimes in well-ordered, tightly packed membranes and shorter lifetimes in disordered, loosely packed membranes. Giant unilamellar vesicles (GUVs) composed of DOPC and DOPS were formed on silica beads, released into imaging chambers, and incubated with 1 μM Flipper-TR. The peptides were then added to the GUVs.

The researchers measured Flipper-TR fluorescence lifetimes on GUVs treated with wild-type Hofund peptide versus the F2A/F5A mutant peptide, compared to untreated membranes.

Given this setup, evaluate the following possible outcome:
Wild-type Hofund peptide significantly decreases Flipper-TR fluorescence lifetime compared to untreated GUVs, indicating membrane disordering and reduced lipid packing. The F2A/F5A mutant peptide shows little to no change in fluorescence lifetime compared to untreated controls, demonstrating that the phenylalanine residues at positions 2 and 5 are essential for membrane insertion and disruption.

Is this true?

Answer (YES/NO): NO